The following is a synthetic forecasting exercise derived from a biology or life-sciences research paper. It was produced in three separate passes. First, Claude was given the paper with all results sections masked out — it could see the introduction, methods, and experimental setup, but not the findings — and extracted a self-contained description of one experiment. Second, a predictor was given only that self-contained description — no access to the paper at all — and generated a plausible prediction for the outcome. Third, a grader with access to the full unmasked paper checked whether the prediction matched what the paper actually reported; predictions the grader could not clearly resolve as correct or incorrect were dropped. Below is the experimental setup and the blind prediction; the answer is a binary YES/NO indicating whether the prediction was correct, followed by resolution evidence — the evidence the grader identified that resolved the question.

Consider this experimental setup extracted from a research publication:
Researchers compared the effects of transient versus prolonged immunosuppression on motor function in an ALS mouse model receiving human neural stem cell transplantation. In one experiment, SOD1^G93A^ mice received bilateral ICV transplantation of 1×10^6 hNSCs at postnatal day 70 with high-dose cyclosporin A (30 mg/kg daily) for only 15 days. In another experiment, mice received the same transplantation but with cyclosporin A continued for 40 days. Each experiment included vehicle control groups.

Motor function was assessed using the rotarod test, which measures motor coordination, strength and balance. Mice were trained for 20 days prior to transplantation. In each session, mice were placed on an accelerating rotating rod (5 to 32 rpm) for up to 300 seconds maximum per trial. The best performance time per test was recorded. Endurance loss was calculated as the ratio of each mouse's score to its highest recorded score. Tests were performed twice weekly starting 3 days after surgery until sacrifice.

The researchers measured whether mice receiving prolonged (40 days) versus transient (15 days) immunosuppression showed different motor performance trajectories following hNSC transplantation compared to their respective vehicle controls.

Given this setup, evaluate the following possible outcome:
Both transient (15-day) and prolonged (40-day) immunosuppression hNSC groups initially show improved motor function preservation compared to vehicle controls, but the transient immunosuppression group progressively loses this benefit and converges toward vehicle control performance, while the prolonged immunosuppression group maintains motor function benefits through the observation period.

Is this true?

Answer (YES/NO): NO